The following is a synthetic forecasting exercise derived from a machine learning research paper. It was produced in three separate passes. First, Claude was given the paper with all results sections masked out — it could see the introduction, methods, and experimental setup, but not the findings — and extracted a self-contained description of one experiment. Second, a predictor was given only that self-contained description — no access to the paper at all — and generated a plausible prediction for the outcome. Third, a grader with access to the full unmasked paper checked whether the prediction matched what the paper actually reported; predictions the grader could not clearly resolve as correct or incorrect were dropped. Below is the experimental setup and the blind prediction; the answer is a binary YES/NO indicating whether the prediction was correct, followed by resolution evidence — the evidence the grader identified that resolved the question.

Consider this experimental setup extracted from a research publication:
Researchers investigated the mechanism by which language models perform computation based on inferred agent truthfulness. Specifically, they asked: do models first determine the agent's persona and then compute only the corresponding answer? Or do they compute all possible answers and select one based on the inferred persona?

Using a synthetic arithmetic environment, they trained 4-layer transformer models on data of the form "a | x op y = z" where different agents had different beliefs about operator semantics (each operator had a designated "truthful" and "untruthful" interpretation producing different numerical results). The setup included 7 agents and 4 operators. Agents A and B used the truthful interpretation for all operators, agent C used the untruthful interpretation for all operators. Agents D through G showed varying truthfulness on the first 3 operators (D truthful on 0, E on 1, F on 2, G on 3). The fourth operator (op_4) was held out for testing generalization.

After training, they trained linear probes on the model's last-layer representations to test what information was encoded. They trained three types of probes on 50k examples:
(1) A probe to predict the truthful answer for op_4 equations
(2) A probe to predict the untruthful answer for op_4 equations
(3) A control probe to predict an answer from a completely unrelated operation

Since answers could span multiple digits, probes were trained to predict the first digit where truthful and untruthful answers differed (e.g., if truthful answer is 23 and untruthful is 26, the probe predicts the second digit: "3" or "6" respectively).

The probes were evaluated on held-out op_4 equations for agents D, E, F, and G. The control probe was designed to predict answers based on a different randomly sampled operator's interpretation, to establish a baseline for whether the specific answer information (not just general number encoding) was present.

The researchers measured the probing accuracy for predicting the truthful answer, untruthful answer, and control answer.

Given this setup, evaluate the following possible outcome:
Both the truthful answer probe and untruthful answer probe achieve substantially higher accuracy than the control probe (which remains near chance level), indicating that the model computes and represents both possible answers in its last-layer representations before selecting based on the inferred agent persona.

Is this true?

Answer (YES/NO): YES